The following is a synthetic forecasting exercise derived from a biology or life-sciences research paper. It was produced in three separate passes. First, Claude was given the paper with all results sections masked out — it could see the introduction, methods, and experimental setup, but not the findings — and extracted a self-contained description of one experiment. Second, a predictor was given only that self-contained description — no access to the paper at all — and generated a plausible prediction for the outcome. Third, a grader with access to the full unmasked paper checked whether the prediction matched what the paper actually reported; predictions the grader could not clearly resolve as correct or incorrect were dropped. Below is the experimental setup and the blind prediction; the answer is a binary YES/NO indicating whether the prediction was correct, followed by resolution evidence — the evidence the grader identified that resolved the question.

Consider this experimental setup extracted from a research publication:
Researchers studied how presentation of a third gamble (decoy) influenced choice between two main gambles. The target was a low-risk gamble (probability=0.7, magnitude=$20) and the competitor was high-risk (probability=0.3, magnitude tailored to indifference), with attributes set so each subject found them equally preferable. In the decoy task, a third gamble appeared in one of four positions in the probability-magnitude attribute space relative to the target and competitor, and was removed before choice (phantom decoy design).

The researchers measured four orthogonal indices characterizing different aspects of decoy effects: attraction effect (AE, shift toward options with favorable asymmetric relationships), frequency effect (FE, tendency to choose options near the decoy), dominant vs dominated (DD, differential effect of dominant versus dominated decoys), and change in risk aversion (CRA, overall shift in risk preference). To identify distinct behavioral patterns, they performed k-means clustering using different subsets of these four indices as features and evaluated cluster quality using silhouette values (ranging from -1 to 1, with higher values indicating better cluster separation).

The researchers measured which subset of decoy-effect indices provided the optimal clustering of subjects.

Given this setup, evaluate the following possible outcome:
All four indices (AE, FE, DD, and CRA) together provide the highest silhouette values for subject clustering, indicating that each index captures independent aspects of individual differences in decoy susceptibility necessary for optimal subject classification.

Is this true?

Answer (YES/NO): YES